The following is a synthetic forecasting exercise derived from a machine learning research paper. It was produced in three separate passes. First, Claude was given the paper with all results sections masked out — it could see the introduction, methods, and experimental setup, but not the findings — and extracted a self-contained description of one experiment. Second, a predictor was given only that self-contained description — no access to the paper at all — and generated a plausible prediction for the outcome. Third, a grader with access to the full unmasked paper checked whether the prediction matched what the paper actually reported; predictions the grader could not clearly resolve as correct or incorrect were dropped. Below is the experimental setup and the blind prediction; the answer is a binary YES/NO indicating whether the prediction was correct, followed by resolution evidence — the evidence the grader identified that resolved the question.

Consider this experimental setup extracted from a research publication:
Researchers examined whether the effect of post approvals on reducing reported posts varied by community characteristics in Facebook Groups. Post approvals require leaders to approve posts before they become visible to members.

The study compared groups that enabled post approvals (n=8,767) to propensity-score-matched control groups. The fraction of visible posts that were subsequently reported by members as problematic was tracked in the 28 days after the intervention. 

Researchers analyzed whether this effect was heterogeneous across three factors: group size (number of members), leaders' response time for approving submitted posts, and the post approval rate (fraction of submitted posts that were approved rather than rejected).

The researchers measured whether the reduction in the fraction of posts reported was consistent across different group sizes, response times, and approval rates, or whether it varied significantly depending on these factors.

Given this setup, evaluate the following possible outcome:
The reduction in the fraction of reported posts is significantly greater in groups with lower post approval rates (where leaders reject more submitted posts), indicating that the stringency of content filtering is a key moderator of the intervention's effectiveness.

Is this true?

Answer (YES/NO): NO